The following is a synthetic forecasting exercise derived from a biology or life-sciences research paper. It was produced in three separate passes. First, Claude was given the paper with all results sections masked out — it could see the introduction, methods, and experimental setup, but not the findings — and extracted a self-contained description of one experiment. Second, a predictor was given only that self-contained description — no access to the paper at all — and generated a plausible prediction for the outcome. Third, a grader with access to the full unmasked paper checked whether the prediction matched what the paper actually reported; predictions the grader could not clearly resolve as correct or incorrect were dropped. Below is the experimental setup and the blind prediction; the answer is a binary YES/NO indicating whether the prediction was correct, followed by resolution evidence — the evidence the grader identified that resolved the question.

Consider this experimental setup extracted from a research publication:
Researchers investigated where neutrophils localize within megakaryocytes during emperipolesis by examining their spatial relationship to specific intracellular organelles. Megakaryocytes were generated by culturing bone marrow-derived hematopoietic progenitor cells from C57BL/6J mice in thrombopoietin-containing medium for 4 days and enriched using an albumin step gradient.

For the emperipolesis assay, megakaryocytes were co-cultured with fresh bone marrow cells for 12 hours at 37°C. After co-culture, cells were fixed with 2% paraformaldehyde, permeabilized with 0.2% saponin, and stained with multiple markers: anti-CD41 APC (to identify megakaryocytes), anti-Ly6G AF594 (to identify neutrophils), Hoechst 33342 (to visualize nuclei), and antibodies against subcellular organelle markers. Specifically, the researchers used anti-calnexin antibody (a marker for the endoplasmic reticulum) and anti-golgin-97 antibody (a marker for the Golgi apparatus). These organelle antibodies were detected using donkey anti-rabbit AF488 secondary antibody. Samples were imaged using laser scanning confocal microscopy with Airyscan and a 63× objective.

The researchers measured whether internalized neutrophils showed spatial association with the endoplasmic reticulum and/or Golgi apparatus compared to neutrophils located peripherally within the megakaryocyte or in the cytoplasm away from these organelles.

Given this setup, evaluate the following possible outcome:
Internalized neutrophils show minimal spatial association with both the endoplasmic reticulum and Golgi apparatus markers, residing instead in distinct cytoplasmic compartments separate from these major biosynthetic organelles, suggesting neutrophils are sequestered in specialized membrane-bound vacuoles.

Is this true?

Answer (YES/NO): NO